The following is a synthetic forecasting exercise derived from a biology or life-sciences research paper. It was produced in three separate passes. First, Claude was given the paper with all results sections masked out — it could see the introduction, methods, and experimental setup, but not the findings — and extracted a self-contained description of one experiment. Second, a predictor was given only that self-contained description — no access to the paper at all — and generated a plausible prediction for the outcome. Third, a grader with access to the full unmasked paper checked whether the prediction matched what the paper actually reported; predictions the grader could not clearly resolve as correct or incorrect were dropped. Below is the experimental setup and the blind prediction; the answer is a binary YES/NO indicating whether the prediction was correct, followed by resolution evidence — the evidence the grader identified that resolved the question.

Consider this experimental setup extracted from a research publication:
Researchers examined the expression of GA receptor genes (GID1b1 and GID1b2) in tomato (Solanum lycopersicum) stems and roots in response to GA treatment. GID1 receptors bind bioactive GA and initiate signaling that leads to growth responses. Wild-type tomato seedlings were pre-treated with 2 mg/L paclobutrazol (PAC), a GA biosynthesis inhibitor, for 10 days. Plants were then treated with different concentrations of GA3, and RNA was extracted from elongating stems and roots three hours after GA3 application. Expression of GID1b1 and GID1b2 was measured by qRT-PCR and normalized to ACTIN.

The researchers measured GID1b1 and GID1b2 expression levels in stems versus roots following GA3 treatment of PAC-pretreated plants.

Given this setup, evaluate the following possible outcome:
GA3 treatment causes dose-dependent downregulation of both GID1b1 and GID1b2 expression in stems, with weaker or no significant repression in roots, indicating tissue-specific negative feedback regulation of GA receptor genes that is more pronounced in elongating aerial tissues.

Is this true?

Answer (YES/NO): YES